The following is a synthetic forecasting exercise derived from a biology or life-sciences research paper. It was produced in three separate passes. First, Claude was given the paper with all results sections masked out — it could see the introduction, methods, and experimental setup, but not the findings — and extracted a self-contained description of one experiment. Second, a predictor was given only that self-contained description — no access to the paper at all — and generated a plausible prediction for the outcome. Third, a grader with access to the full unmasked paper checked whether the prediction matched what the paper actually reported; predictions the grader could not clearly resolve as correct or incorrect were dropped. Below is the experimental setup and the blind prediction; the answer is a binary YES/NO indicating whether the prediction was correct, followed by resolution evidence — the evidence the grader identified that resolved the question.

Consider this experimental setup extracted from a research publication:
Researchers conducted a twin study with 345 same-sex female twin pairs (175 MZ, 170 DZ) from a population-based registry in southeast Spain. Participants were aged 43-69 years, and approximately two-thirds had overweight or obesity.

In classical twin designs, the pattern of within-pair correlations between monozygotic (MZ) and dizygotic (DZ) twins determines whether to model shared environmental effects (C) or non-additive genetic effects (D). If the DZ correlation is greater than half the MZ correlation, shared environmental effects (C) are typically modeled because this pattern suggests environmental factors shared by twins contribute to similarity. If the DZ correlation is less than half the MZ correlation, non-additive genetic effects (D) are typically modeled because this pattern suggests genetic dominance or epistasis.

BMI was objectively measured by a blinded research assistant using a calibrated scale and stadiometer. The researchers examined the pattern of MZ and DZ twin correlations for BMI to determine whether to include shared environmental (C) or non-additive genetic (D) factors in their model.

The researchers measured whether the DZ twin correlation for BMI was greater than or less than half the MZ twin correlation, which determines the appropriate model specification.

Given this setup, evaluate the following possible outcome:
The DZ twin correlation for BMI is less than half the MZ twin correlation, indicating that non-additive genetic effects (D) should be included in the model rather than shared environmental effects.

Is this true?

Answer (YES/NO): NO